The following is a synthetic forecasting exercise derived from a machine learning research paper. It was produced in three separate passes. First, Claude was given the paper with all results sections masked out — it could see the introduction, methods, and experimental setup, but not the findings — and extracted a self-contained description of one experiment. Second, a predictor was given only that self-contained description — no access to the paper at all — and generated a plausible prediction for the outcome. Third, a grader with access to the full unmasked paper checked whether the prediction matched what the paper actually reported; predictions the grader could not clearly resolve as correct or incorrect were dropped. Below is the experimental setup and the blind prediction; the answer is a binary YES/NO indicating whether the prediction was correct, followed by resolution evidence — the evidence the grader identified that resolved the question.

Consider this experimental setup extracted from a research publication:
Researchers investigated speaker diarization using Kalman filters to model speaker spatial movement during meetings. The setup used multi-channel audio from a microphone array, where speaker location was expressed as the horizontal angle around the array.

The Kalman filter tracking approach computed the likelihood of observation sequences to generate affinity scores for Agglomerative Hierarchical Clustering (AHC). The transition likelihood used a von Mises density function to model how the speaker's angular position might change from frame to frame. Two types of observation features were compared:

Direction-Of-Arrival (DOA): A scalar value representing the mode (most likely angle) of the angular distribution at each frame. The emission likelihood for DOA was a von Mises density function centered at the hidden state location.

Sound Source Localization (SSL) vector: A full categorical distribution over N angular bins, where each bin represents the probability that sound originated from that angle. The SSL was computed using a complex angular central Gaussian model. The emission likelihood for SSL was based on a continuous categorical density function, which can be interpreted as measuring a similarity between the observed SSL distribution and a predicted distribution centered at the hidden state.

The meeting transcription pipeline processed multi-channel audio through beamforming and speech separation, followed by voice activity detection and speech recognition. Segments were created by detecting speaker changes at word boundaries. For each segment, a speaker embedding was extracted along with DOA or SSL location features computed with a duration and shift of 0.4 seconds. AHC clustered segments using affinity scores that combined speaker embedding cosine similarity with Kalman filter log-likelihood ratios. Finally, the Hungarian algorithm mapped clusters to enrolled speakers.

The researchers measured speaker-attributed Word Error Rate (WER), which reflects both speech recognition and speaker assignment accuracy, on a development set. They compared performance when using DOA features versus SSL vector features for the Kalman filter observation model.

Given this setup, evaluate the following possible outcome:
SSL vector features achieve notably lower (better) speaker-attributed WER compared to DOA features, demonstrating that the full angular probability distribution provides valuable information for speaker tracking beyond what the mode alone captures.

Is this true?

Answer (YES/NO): NO